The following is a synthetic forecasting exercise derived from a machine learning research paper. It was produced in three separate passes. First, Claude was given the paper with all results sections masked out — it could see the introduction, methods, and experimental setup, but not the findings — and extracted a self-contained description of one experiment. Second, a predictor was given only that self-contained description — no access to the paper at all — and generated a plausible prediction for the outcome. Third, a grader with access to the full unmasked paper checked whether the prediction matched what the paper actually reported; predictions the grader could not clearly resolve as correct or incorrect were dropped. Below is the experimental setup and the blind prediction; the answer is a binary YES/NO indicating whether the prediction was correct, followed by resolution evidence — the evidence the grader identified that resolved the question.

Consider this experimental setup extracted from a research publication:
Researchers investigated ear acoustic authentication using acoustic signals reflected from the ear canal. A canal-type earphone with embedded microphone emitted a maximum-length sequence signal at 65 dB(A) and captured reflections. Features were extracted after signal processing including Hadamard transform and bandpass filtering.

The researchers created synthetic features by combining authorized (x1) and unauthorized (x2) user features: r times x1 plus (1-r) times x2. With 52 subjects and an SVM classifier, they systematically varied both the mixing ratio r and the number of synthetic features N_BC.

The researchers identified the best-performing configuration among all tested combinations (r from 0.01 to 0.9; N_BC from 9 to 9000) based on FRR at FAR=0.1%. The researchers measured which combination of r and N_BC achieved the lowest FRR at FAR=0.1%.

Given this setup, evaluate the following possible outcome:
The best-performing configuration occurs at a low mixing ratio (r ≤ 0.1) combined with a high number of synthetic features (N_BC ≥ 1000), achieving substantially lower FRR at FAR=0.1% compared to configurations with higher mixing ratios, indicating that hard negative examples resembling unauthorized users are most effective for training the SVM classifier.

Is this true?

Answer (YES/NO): NO